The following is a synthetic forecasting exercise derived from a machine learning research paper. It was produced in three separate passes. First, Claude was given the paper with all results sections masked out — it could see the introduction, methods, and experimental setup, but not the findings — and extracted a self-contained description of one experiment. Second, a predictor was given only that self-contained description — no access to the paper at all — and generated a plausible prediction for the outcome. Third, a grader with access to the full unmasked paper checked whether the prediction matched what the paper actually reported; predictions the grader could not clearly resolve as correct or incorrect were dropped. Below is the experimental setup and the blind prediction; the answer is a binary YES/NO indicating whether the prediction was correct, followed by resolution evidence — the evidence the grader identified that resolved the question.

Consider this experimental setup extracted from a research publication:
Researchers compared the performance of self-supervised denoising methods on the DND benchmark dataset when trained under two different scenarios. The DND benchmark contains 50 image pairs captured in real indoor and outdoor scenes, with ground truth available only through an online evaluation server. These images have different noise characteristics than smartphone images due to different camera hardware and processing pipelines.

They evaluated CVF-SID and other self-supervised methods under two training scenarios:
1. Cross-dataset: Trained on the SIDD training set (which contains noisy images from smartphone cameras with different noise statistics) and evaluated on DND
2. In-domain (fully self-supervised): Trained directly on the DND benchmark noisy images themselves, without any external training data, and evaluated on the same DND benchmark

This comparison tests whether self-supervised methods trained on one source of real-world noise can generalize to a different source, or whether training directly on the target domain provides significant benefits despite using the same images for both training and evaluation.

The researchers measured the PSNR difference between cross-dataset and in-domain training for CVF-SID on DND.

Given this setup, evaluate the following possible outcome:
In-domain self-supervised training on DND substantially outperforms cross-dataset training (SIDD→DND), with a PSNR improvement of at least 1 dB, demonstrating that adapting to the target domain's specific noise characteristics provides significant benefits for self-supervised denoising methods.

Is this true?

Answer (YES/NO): NO